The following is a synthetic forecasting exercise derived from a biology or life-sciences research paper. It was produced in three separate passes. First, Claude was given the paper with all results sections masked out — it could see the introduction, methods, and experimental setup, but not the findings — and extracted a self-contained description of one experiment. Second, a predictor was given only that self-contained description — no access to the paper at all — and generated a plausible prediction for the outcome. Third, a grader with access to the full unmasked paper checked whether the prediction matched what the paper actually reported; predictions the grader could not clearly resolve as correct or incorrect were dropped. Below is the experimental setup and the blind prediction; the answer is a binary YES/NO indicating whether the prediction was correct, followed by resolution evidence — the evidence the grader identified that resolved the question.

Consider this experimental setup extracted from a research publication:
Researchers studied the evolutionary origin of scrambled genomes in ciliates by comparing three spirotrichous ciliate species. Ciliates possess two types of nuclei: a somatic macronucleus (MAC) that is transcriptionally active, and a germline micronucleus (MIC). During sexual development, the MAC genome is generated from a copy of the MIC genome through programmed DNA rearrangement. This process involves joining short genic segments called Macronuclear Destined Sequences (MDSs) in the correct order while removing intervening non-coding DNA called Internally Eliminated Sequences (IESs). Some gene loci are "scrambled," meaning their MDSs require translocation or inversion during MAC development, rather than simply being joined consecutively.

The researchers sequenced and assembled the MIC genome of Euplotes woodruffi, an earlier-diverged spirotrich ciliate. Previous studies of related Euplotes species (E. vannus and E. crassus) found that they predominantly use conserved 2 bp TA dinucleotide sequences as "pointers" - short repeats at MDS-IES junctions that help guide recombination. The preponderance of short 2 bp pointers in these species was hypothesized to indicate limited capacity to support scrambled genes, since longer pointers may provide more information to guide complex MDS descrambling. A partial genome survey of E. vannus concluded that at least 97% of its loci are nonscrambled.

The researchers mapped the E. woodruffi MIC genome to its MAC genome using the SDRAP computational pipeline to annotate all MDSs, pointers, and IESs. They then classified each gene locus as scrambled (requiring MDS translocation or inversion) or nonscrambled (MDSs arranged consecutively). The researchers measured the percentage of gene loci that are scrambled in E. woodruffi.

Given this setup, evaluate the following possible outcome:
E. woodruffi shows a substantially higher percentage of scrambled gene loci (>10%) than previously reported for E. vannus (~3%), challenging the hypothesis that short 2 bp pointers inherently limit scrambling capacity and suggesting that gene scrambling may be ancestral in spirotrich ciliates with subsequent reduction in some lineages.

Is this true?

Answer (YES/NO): NO